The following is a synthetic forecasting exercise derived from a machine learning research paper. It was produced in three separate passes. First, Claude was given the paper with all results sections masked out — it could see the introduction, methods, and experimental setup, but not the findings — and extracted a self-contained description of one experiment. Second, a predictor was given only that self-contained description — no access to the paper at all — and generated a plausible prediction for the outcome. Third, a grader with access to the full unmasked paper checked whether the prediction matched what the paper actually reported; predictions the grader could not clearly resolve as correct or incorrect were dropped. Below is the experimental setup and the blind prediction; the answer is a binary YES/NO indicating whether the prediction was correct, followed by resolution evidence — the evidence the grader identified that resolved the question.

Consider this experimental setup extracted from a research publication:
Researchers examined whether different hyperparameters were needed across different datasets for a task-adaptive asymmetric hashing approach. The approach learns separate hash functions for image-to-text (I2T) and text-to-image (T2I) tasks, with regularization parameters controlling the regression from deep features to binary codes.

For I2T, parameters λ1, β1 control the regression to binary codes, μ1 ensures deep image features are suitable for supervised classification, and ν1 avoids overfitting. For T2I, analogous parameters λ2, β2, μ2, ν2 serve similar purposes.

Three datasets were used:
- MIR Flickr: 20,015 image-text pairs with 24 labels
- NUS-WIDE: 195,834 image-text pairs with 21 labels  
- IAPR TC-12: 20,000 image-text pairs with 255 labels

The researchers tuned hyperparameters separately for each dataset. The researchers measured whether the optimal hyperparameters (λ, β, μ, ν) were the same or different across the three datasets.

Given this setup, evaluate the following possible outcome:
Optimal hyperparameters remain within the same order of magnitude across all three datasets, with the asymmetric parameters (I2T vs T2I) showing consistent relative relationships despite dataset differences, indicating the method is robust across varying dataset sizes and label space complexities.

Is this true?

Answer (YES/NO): NO